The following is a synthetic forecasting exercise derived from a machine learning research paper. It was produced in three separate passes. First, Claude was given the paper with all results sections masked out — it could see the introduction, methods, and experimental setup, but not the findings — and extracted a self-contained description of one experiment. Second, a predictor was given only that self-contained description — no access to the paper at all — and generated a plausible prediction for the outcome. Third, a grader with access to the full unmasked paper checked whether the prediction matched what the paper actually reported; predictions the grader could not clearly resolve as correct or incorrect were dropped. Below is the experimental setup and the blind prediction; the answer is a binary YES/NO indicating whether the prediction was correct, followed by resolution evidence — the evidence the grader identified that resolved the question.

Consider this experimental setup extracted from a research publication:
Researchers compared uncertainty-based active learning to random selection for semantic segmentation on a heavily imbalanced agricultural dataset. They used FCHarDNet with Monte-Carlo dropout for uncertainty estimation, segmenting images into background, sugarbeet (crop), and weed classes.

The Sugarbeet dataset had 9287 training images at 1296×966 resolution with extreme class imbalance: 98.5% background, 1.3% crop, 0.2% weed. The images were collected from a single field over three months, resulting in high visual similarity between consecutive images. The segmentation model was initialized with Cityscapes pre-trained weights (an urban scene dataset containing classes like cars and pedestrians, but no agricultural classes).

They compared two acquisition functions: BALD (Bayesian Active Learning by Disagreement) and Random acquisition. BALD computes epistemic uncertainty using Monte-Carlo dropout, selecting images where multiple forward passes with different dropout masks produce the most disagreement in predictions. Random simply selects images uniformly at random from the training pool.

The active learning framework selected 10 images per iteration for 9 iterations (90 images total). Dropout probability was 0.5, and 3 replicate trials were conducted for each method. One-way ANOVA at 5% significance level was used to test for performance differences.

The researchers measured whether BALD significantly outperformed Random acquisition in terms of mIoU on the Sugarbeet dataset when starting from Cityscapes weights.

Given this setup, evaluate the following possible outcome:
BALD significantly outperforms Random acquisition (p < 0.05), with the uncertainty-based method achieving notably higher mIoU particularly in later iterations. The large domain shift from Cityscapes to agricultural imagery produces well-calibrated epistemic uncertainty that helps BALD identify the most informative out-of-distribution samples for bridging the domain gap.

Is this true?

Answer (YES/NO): NO